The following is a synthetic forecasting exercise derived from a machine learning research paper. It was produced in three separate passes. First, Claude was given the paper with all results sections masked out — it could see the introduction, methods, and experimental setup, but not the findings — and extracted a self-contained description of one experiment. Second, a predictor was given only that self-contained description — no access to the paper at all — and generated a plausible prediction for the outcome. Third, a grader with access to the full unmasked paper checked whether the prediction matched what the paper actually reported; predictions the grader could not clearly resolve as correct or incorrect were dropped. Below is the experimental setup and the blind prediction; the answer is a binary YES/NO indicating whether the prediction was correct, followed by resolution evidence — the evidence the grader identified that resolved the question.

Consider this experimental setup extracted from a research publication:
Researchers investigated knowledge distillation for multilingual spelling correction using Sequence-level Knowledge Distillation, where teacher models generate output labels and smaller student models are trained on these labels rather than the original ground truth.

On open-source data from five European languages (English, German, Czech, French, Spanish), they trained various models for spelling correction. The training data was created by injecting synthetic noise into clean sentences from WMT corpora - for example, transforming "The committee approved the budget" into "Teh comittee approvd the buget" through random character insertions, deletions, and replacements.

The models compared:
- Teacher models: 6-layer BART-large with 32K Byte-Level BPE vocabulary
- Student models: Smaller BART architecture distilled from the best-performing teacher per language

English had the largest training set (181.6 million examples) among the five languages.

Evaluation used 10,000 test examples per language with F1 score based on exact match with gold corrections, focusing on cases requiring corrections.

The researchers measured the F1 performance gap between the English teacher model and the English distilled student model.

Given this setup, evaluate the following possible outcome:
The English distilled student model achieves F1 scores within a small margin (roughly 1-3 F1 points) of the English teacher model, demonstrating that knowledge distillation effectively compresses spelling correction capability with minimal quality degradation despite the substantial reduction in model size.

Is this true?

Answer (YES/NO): NO